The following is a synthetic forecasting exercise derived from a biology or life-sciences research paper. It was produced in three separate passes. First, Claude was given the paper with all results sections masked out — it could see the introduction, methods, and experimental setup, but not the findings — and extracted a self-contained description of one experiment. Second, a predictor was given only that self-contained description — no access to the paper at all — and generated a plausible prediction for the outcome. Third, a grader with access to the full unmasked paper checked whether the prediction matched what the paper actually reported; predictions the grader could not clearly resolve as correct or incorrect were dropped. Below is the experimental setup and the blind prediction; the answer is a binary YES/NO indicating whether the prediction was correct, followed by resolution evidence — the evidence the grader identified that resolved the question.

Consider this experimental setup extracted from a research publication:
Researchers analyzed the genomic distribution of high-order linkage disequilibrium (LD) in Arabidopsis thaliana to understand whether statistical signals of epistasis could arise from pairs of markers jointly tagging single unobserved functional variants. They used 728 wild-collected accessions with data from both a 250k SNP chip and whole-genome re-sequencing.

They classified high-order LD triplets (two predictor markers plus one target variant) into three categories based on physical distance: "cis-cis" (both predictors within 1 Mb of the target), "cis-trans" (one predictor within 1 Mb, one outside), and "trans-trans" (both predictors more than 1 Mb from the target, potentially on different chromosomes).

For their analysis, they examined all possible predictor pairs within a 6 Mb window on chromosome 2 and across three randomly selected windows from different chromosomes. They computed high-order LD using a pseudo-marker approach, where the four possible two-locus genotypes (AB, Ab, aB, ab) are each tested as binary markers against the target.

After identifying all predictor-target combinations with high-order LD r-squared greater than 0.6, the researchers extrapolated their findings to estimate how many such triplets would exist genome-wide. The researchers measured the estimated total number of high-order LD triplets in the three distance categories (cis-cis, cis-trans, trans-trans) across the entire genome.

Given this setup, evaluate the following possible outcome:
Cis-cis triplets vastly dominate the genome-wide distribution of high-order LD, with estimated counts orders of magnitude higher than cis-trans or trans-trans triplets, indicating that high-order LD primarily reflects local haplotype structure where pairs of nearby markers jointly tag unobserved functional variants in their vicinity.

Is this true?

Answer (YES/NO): NO